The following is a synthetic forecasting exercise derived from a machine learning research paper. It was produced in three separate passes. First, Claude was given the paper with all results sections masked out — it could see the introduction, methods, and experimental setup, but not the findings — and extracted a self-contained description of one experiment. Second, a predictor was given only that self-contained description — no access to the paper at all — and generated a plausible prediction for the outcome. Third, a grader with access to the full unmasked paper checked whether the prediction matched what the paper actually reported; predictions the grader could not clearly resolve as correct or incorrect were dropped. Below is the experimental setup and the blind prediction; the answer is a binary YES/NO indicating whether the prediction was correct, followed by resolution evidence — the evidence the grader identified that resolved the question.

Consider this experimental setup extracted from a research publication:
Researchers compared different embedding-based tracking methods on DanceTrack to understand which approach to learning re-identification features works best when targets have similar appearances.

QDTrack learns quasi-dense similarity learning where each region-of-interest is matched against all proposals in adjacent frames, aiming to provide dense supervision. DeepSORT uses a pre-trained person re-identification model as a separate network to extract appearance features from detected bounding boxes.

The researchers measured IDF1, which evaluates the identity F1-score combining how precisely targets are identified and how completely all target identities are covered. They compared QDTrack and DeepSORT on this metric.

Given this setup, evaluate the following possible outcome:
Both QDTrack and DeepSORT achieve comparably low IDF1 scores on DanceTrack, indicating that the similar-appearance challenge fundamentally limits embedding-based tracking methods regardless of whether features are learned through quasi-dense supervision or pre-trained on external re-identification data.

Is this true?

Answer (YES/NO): YES